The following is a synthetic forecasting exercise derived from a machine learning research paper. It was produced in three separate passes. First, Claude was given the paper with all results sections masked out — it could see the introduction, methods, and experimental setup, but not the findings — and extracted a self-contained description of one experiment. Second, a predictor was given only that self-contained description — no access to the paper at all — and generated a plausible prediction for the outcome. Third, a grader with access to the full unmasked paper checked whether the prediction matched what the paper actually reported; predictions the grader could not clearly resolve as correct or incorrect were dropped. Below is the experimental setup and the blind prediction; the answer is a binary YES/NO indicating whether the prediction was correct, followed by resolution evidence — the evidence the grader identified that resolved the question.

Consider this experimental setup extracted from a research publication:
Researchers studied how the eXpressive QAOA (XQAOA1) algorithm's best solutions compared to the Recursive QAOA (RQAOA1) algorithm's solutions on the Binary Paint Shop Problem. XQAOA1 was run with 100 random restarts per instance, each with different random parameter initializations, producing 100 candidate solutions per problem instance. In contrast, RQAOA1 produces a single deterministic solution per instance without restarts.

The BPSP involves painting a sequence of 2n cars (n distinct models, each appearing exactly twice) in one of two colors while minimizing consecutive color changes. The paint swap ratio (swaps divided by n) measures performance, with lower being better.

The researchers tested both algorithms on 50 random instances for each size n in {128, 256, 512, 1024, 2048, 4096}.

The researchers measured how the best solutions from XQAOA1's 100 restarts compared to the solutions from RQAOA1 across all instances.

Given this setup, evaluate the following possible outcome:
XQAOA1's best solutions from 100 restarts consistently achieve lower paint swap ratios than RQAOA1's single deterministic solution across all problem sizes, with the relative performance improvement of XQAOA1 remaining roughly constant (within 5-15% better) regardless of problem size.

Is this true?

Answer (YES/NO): NO